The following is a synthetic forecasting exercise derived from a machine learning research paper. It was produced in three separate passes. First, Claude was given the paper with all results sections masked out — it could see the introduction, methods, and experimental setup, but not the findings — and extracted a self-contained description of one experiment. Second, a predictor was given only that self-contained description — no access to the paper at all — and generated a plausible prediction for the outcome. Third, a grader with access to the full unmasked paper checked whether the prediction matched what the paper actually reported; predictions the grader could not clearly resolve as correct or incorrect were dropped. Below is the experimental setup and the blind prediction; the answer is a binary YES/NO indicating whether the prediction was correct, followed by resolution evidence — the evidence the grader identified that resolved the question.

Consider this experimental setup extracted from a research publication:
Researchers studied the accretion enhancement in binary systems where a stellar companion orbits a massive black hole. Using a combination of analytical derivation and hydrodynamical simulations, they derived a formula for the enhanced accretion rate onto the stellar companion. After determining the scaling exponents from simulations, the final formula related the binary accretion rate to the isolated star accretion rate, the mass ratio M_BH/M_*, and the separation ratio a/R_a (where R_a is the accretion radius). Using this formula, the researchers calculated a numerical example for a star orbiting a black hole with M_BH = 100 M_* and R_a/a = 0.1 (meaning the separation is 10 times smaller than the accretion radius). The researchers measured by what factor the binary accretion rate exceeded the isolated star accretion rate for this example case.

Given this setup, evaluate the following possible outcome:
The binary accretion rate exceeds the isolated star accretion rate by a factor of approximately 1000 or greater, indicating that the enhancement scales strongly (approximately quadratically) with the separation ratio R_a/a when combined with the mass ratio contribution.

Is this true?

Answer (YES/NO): YES